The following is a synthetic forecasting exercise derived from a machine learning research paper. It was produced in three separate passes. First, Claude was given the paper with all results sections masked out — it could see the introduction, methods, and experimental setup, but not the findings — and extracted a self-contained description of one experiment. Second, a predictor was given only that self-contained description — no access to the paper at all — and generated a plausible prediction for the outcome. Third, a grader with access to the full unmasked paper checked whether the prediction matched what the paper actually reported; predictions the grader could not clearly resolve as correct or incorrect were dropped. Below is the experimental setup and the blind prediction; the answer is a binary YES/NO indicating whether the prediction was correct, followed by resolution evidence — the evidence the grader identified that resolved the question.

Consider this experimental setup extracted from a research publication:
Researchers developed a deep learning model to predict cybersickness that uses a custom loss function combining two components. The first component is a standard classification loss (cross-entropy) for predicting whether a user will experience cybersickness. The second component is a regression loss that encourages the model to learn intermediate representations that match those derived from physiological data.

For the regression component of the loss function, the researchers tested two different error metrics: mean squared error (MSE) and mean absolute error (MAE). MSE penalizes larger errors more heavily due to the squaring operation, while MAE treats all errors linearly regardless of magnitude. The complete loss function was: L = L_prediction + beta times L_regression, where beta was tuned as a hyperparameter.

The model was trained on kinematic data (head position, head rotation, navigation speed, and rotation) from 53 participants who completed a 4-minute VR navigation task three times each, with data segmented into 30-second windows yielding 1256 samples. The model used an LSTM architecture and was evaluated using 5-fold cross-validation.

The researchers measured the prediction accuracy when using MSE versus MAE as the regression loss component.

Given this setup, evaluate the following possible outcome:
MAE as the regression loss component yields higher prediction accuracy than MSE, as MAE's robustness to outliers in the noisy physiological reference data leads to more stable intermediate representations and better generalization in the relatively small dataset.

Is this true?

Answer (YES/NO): NO